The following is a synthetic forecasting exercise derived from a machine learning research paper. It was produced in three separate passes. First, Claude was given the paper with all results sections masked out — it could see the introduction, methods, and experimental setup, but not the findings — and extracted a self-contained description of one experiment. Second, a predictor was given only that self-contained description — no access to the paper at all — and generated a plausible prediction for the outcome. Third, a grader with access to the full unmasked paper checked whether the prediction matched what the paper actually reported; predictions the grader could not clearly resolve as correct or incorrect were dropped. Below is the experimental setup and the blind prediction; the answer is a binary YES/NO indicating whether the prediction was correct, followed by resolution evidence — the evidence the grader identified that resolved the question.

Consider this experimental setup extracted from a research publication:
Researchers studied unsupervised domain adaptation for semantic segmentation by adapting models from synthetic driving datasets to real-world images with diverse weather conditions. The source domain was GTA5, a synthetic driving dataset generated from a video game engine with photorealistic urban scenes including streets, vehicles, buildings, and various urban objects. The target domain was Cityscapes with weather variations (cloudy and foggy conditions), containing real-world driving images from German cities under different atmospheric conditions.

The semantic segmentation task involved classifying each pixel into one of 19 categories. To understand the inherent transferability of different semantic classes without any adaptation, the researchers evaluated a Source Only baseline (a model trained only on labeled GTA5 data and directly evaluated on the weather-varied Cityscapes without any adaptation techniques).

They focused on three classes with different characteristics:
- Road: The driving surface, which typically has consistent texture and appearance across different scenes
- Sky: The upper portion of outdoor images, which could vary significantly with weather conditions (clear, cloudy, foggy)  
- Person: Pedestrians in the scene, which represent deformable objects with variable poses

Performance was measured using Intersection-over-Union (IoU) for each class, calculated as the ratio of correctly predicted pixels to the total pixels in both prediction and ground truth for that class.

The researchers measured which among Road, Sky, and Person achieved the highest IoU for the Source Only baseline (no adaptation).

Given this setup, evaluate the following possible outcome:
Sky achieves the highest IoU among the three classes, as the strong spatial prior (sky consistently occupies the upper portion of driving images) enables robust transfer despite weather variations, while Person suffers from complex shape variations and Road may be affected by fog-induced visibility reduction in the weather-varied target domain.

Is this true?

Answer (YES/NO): YES